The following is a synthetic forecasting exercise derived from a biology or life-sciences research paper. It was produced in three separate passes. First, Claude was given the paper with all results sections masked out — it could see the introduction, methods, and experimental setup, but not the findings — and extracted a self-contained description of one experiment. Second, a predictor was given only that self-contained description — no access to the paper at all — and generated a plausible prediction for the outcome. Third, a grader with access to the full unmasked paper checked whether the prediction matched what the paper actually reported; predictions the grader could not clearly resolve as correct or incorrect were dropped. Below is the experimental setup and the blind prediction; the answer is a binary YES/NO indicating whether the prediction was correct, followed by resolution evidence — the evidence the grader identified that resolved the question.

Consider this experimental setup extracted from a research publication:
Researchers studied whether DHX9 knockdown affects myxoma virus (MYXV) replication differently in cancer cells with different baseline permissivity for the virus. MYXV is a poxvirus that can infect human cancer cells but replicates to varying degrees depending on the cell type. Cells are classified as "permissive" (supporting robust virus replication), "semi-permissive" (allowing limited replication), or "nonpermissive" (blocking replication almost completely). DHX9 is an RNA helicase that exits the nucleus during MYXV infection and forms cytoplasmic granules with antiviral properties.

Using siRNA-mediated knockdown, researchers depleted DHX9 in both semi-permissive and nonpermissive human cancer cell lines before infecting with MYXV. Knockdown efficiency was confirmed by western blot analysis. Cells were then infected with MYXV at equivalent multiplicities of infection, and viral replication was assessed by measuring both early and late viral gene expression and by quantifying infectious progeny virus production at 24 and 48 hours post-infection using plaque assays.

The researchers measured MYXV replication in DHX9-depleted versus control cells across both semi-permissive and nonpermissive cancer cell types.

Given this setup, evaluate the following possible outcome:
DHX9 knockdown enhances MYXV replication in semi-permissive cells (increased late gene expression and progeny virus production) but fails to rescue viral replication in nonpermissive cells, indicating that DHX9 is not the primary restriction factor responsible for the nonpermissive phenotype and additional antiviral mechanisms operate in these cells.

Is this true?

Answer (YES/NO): NO